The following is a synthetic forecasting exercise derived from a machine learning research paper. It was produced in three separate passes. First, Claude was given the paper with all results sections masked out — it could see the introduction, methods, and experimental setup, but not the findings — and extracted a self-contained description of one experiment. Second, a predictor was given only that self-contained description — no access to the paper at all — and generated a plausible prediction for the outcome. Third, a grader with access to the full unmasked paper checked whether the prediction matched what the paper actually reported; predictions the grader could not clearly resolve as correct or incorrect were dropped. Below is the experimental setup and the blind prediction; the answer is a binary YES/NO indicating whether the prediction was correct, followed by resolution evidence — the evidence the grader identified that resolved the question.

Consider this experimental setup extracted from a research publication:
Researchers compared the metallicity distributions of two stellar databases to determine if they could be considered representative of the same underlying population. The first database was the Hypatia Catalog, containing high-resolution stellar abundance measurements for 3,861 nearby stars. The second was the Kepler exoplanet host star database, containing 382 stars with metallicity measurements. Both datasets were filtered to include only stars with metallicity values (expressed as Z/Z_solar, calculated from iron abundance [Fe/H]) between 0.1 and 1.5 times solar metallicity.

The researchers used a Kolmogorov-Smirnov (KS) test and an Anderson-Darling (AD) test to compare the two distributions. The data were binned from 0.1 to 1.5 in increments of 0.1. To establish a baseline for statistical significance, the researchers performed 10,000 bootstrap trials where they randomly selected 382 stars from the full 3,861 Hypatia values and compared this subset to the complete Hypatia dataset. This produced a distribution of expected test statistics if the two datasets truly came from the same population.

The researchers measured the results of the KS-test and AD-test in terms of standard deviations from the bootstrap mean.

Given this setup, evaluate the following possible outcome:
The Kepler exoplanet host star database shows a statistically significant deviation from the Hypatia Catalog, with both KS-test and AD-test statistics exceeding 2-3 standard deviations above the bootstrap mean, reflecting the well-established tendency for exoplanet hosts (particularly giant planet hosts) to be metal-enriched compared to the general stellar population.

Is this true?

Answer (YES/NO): NO